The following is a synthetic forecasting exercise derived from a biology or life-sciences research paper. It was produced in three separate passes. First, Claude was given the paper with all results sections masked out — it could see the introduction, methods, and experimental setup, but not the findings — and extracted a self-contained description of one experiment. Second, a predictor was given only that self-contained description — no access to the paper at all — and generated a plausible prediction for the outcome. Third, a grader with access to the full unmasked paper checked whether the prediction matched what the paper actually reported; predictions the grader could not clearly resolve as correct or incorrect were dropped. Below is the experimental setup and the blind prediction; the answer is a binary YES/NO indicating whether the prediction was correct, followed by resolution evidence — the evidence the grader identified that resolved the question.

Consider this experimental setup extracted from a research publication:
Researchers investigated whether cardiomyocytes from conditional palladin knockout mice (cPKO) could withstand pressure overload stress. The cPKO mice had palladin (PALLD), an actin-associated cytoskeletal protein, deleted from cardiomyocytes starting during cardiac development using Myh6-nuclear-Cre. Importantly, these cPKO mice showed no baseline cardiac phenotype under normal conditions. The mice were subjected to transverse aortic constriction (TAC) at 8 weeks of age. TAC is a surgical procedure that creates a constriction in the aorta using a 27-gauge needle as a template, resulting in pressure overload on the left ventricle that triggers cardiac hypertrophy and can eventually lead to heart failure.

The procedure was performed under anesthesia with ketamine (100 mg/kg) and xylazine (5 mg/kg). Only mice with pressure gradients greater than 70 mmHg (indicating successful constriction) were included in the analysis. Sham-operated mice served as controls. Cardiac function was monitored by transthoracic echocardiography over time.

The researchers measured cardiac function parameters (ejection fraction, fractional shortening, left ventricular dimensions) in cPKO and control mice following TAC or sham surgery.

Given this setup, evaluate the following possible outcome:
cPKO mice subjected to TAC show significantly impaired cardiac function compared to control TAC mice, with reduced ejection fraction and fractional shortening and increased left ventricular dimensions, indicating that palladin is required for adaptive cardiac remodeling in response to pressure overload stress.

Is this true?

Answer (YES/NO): NO